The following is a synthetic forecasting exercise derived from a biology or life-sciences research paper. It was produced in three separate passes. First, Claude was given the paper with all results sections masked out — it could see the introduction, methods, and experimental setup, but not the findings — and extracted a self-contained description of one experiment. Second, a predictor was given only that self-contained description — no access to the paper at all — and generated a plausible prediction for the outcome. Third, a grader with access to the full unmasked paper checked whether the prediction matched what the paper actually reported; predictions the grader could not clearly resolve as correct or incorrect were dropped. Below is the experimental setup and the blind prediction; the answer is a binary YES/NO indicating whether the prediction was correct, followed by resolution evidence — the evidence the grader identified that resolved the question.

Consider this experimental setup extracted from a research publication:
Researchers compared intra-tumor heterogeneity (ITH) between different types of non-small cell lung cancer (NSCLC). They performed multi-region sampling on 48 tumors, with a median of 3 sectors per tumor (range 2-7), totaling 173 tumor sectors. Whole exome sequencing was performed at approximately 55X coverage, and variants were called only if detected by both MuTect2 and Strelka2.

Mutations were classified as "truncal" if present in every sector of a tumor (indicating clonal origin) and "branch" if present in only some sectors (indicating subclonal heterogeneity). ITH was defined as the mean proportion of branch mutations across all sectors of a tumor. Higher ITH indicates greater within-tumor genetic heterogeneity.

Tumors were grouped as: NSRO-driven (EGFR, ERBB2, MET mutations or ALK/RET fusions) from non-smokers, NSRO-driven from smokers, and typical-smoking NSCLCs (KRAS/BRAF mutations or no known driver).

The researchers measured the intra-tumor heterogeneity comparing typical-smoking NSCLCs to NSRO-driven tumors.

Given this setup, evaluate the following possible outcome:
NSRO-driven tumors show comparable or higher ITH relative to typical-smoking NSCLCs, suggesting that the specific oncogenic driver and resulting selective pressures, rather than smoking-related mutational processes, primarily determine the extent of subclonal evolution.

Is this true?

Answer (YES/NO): YES